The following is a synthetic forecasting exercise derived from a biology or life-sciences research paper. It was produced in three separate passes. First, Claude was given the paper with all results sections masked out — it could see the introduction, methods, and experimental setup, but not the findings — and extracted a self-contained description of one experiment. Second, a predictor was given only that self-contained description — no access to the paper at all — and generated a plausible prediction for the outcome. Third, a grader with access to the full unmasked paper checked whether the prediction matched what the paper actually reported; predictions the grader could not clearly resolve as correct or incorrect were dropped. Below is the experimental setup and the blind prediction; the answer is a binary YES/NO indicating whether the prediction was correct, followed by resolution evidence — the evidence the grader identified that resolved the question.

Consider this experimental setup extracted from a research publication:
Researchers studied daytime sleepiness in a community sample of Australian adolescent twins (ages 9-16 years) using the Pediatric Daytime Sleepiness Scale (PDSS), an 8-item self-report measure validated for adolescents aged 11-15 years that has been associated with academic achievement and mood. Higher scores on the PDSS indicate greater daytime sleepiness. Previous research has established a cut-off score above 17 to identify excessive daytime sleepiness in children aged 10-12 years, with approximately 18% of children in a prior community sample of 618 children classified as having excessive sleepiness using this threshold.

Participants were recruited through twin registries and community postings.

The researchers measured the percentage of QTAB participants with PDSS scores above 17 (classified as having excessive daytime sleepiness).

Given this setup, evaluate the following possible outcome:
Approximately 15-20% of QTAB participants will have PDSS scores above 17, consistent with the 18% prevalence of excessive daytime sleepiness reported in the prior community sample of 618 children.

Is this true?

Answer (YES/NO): YES